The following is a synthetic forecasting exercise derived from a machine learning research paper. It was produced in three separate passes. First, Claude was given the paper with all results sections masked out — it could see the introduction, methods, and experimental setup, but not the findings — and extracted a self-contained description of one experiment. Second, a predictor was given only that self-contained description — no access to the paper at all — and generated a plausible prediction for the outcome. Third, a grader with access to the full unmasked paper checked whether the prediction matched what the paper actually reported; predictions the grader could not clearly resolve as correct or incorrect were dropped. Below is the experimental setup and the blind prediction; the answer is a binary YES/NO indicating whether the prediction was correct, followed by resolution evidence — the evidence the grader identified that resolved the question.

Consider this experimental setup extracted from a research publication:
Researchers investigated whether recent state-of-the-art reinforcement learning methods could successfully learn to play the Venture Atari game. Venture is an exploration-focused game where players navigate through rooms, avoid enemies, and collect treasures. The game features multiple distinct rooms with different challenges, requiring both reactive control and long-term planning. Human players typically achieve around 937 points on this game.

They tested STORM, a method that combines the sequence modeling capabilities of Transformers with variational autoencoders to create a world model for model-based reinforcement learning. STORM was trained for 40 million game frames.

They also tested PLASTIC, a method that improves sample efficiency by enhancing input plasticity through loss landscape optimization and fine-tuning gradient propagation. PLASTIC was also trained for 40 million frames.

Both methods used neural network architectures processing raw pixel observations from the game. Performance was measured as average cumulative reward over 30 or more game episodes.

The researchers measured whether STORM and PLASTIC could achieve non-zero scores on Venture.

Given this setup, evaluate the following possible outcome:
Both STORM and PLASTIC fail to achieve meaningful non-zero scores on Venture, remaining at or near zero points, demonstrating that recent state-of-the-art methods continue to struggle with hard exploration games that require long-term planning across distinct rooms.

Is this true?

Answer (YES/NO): NO